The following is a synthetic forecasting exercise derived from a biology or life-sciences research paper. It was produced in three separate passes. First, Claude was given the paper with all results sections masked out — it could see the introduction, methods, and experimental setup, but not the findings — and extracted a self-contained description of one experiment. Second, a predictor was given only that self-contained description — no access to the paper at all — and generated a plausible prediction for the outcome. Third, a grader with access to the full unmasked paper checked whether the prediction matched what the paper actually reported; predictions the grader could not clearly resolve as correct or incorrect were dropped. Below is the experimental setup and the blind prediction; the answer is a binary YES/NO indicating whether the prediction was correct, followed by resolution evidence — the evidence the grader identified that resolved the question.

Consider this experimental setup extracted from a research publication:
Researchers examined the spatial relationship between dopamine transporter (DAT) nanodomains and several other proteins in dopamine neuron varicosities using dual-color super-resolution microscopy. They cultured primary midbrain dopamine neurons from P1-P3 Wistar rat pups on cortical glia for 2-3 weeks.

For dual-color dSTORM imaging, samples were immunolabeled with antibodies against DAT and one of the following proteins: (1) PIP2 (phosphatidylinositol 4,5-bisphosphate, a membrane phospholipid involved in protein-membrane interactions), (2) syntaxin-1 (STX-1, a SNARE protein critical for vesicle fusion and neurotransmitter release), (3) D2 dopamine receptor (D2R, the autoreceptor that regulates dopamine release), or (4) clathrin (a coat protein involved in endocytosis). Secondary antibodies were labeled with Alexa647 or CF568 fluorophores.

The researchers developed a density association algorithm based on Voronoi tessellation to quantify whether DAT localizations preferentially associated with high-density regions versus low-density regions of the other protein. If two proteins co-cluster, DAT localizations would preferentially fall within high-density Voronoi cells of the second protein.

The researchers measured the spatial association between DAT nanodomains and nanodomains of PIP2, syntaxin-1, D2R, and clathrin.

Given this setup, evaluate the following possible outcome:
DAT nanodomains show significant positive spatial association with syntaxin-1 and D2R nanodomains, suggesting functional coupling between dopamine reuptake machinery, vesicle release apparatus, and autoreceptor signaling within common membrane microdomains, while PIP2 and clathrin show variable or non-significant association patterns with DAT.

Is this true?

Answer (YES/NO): NO